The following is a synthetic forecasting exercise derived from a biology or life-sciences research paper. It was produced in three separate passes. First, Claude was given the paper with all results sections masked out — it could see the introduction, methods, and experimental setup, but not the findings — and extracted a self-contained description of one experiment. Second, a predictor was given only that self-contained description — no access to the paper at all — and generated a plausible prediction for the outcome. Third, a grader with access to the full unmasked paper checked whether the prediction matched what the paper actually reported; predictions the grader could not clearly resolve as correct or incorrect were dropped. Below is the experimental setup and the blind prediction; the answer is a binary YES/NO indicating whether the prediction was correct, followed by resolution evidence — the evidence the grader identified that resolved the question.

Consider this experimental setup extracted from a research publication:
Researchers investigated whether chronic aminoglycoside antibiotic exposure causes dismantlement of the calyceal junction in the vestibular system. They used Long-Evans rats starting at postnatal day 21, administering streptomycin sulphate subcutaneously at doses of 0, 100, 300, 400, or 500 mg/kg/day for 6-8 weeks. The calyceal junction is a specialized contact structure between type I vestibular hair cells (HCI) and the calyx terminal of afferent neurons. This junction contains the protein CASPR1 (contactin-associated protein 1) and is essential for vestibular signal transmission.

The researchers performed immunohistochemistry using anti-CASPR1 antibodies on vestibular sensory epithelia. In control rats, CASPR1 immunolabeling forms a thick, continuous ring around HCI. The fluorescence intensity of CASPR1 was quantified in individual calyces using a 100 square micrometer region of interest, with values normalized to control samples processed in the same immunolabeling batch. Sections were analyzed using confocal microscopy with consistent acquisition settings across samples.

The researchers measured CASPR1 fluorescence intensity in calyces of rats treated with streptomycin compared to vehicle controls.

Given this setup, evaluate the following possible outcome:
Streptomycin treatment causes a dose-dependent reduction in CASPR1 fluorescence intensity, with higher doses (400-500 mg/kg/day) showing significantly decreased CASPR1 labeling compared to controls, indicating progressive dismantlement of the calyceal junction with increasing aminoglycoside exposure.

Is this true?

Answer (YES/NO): NO